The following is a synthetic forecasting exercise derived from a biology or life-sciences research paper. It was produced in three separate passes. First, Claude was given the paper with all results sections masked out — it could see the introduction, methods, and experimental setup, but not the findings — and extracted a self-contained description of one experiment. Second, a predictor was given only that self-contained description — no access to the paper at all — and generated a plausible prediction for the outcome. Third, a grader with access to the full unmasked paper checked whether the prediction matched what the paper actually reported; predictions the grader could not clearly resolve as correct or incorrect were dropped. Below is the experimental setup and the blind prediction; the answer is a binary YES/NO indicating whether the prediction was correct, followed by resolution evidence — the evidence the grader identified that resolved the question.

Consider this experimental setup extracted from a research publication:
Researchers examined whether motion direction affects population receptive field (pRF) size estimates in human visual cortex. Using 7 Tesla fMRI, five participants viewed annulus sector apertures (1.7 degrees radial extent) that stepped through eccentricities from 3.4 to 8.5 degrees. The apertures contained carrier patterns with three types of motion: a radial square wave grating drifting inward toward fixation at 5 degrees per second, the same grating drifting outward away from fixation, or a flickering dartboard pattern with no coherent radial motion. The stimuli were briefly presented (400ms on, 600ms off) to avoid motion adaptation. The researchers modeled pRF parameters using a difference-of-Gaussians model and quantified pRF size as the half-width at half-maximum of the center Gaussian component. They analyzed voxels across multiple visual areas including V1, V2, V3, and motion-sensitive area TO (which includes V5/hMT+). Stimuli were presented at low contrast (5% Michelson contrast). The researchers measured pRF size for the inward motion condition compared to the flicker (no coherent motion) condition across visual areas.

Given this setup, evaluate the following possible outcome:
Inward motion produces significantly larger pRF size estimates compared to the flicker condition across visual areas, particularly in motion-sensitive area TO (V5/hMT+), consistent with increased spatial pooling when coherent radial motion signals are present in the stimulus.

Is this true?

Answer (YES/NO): NO